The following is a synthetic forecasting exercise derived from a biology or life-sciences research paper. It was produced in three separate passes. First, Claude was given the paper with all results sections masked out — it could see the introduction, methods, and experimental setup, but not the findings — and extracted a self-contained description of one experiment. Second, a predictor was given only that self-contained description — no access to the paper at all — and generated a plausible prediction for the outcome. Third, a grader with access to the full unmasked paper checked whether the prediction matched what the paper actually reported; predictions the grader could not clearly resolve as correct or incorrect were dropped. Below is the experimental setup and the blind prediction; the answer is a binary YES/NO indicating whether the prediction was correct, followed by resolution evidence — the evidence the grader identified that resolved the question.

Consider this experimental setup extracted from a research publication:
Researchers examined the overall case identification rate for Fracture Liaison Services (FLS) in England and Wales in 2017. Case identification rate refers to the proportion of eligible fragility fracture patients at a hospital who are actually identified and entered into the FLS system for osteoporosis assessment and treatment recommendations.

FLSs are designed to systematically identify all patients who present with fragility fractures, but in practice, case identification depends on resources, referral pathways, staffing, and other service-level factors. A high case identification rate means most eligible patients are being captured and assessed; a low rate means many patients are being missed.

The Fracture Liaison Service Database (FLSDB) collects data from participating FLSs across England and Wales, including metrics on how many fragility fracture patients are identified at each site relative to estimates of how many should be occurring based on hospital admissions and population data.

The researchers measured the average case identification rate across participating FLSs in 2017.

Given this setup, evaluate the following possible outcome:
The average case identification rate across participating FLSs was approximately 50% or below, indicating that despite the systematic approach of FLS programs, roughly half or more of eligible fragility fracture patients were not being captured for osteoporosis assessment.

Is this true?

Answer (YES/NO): NO